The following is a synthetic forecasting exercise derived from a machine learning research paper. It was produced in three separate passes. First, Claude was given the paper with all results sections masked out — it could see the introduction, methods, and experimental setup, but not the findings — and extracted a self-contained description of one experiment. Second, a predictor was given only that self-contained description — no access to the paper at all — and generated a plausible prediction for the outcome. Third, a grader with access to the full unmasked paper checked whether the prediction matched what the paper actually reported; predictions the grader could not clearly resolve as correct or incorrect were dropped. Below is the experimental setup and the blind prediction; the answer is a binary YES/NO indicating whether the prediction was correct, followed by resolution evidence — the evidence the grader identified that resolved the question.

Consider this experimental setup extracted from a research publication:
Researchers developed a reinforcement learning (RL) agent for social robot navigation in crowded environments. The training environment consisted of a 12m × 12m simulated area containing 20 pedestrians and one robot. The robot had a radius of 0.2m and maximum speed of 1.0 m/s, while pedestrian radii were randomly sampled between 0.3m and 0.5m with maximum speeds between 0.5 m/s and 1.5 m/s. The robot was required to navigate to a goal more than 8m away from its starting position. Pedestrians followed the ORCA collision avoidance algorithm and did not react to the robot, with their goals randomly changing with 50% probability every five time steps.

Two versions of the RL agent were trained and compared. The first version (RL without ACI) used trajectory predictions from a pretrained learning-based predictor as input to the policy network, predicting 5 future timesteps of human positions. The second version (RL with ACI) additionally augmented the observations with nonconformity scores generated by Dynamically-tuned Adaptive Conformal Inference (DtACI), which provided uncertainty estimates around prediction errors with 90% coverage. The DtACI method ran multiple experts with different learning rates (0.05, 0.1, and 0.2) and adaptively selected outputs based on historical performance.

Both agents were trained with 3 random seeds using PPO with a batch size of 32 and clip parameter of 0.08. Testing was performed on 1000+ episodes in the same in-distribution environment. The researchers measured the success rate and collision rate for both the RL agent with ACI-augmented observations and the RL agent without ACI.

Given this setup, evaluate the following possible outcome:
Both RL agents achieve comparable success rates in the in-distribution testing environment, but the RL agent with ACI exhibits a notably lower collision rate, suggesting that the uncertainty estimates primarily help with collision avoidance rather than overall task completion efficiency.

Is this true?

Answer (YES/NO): NO